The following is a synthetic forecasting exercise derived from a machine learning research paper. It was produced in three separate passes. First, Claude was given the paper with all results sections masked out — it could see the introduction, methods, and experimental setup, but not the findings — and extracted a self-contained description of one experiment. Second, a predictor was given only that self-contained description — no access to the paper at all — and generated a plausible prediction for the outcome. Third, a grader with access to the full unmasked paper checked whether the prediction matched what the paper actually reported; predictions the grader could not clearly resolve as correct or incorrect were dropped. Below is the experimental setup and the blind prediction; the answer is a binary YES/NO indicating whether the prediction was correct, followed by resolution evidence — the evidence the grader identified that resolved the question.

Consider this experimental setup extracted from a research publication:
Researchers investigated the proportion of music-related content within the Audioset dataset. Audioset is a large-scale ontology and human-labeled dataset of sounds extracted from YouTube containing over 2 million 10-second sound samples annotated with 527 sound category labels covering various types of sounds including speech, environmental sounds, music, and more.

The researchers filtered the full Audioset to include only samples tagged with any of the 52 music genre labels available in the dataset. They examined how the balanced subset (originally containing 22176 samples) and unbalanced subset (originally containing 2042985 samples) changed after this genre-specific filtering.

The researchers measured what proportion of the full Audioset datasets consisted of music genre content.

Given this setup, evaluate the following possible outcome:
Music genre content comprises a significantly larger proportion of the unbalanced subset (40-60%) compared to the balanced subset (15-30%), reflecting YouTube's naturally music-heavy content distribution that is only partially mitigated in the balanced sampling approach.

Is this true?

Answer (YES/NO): NO